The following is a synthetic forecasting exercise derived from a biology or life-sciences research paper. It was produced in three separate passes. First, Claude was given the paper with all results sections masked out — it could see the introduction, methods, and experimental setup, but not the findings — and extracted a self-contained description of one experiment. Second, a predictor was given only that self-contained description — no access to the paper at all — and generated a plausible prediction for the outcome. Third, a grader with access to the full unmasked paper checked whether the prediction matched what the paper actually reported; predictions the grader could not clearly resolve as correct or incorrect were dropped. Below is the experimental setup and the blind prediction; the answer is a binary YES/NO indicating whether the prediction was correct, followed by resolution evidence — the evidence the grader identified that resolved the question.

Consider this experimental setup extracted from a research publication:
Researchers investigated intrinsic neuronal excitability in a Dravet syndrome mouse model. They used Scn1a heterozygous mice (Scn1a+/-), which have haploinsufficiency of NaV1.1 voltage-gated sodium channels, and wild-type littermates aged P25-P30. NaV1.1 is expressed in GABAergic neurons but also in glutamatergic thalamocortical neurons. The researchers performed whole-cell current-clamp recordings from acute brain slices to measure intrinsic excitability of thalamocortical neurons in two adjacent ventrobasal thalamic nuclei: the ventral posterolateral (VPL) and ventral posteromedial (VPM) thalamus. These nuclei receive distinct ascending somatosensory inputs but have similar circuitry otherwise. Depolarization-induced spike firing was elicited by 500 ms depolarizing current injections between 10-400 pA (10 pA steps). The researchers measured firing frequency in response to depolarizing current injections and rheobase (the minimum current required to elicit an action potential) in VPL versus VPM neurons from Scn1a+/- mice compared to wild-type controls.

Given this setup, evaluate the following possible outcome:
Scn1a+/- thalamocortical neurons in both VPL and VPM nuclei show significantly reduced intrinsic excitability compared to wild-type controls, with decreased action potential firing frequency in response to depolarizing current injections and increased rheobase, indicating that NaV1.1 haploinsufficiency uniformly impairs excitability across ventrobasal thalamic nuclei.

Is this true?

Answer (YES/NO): NO